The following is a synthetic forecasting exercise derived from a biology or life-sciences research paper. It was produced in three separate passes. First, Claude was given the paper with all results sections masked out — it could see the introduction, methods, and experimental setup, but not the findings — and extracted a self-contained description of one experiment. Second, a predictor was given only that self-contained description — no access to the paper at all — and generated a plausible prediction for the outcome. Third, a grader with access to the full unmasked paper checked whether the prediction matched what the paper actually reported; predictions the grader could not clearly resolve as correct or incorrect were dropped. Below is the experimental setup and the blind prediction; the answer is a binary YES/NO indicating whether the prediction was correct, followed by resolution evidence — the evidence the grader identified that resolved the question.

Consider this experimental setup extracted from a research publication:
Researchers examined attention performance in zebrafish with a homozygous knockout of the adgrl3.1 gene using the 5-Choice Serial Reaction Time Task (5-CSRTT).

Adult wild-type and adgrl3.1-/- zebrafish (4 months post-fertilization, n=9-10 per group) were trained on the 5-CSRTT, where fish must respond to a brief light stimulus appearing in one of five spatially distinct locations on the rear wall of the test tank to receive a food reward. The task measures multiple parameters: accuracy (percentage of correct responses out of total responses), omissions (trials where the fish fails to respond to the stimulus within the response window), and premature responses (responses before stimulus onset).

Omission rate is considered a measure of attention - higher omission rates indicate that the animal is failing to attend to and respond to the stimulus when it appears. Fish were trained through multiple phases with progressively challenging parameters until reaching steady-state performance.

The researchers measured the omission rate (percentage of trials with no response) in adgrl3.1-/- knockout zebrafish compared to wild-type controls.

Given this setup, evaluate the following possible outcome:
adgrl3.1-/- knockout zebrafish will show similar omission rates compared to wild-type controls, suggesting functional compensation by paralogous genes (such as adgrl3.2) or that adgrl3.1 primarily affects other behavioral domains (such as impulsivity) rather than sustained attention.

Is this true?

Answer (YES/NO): NO